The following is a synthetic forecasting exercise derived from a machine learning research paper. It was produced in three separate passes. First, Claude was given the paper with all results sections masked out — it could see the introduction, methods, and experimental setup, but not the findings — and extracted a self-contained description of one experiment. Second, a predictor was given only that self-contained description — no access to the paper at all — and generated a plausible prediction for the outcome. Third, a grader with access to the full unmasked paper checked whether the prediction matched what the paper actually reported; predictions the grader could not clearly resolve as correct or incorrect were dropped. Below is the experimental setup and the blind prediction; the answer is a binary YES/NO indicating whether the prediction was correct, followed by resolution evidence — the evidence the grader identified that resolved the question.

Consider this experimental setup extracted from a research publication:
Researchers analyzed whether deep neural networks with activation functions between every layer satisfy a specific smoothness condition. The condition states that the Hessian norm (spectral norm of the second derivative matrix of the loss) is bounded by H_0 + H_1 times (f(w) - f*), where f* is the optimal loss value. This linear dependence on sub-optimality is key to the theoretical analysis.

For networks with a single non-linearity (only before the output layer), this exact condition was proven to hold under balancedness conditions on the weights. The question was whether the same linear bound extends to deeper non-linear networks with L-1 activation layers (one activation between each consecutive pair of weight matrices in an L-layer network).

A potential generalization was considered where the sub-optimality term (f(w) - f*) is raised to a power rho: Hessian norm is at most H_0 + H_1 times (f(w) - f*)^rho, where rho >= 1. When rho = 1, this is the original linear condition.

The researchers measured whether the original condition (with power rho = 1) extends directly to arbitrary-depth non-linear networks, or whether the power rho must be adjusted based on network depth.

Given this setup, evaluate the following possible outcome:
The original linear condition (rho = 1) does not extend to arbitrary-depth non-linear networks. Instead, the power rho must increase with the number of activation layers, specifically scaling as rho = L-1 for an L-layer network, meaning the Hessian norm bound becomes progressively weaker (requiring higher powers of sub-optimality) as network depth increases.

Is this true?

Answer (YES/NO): NO